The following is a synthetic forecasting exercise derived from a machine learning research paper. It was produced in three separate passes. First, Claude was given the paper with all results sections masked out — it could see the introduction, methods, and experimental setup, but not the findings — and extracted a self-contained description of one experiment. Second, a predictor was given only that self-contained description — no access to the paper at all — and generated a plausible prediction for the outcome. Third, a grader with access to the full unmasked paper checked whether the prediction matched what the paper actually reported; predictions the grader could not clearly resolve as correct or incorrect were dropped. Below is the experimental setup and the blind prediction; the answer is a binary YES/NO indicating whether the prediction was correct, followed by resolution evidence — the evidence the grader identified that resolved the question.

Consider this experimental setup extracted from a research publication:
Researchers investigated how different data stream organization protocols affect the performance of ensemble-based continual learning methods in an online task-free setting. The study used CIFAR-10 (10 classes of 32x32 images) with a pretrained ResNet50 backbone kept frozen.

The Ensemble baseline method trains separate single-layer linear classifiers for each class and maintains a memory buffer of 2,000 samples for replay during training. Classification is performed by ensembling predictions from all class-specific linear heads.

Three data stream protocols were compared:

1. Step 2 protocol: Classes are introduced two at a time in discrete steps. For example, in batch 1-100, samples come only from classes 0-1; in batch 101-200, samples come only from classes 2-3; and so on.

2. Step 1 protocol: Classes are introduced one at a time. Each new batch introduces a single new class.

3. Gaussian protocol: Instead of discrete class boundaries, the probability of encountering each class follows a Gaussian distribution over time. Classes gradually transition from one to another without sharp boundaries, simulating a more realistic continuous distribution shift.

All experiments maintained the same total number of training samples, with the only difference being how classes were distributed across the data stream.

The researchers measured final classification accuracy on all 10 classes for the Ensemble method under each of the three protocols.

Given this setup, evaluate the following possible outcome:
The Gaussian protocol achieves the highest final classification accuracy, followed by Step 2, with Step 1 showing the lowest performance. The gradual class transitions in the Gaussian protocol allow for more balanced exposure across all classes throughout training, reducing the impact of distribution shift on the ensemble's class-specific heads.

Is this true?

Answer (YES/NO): NO